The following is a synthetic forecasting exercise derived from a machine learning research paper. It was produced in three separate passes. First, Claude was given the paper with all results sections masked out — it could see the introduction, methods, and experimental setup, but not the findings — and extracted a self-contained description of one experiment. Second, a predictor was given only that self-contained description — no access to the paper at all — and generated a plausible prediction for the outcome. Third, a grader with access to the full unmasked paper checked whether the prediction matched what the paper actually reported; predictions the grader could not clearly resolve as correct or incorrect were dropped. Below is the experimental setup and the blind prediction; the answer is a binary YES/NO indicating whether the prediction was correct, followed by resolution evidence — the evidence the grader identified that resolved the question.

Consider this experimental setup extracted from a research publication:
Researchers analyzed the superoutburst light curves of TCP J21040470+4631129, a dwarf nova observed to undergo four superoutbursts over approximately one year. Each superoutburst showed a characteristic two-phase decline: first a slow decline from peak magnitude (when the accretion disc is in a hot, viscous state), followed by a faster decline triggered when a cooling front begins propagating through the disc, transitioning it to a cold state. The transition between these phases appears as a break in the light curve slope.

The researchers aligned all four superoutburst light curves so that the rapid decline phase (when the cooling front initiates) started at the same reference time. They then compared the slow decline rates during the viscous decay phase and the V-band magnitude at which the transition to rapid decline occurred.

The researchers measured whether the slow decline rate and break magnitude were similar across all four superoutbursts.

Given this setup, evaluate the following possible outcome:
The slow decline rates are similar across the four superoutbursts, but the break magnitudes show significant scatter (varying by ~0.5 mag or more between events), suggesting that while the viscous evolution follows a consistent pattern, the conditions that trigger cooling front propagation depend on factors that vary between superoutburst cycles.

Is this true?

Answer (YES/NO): NO